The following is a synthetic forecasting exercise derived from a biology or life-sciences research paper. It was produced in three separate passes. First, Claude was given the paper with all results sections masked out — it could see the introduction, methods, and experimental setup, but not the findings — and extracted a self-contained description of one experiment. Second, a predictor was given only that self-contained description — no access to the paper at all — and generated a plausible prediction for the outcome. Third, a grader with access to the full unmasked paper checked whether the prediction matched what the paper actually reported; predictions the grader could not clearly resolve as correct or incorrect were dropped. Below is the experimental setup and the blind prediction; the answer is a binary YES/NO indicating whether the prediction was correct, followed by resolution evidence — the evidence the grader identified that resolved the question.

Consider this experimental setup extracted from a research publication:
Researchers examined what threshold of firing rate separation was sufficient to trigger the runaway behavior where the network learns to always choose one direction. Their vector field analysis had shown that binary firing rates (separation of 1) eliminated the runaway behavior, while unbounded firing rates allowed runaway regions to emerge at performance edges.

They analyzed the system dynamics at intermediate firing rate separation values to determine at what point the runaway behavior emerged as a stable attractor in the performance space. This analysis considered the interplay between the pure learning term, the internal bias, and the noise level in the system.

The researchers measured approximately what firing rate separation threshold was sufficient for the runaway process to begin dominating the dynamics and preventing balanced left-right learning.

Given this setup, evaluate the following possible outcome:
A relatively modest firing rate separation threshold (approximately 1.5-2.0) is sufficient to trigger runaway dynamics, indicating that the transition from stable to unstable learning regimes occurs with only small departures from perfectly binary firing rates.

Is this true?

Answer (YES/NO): NO